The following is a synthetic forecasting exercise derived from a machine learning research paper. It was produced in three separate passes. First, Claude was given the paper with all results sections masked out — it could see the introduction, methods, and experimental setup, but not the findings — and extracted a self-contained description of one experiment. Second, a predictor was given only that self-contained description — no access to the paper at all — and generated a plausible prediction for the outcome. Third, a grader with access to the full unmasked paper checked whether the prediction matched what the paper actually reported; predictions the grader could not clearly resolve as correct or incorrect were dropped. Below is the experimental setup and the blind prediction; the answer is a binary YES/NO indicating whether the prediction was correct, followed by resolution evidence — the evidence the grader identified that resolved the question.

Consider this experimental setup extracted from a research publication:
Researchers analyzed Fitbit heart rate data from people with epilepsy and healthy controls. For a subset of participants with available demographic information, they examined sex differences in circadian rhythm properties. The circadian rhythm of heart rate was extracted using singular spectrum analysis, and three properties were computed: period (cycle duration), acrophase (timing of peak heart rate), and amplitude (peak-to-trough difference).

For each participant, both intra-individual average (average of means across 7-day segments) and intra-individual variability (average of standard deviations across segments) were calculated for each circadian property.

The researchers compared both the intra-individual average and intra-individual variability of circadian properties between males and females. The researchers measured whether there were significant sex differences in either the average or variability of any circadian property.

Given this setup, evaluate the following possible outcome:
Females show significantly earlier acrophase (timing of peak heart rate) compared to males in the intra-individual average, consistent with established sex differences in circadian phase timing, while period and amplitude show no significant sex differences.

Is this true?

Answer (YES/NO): NO